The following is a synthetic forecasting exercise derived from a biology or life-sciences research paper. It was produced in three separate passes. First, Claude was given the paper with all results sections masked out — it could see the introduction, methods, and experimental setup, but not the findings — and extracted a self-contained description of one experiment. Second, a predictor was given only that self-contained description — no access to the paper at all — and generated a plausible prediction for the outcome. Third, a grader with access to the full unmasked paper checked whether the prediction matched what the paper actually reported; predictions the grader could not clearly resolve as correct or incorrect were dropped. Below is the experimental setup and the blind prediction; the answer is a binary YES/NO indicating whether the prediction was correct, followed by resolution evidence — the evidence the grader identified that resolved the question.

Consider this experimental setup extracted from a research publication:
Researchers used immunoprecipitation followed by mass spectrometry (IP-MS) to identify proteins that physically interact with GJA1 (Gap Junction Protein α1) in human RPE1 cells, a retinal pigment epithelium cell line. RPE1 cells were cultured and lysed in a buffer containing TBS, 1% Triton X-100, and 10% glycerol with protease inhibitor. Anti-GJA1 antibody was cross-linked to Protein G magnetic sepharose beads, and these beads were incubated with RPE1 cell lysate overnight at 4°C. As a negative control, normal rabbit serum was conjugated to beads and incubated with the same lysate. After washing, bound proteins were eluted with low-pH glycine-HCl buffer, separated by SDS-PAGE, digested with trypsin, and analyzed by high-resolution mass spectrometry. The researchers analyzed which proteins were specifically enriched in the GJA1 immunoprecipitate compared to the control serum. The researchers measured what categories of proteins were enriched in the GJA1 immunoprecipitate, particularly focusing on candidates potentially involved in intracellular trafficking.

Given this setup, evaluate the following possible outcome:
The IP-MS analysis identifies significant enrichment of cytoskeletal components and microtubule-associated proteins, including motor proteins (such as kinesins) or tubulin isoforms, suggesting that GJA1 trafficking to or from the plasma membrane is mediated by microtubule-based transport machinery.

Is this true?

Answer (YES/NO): NO